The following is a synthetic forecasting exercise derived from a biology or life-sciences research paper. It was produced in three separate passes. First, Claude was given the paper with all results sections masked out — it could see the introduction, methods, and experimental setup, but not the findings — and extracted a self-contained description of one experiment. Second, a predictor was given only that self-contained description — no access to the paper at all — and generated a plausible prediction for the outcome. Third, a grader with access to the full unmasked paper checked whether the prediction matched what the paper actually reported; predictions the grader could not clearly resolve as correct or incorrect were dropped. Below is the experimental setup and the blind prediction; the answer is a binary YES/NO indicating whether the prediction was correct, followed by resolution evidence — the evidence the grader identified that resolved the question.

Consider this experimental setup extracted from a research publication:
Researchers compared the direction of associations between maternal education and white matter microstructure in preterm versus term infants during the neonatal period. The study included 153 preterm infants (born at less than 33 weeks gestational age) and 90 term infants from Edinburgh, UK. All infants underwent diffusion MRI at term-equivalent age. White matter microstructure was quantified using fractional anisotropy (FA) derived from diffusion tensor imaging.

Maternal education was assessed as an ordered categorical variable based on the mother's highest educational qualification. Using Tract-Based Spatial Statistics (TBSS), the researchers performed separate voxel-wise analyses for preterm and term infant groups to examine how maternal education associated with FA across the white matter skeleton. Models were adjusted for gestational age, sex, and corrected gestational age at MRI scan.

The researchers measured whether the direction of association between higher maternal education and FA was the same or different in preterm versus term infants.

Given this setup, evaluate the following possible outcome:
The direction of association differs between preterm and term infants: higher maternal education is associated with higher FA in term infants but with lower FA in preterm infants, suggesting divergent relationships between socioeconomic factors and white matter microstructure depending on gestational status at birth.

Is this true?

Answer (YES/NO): NO